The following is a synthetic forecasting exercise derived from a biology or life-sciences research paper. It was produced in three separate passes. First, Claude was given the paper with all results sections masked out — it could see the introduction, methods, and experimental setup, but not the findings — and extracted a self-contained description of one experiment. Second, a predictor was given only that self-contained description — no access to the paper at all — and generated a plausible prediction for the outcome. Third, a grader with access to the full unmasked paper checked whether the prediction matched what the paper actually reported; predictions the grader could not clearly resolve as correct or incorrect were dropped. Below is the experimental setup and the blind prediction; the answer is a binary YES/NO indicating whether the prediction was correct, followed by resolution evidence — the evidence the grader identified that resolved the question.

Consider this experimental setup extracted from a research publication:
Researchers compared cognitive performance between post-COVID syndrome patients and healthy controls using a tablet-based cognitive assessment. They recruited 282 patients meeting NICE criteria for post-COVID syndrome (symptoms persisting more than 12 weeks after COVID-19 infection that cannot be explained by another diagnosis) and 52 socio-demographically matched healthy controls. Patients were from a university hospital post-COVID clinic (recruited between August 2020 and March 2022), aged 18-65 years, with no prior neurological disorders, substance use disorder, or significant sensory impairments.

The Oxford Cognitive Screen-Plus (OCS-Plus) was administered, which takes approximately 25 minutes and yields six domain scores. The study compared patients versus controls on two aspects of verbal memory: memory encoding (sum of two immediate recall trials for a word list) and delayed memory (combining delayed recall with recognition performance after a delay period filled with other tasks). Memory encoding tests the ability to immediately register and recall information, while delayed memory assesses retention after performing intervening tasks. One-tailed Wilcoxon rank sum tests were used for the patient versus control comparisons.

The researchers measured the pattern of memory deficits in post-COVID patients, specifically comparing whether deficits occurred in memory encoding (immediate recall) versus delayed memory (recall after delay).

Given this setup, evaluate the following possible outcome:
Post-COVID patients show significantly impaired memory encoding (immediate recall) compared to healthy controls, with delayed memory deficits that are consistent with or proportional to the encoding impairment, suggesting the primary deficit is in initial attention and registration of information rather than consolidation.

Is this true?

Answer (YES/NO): NO